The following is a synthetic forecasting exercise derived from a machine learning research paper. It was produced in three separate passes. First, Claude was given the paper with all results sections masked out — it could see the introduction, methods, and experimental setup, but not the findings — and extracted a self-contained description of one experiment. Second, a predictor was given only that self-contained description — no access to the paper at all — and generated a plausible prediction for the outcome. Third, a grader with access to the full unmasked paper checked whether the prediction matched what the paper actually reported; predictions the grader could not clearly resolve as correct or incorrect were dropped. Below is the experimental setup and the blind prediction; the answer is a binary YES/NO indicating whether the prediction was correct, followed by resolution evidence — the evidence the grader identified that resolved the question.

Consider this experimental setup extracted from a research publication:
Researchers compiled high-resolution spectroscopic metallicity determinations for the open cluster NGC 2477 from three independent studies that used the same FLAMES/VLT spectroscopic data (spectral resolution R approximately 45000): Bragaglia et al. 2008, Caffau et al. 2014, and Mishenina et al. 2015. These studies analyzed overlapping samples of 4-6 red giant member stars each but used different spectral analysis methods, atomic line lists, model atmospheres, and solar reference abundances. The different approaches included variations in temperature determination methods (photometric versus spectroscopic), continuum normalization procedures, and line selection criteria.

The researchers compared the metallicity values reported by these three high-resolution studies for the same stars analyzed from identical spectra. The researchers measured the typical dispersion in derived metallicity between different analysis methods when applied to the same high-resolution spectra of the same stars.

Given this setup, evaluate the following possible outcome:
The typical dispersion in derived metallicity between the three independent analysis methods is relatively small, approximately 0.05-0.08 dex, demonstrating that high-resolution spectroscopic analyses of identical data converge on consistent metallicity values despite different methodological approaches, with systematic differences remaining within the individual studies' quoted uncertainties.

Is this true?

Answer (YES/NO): YES